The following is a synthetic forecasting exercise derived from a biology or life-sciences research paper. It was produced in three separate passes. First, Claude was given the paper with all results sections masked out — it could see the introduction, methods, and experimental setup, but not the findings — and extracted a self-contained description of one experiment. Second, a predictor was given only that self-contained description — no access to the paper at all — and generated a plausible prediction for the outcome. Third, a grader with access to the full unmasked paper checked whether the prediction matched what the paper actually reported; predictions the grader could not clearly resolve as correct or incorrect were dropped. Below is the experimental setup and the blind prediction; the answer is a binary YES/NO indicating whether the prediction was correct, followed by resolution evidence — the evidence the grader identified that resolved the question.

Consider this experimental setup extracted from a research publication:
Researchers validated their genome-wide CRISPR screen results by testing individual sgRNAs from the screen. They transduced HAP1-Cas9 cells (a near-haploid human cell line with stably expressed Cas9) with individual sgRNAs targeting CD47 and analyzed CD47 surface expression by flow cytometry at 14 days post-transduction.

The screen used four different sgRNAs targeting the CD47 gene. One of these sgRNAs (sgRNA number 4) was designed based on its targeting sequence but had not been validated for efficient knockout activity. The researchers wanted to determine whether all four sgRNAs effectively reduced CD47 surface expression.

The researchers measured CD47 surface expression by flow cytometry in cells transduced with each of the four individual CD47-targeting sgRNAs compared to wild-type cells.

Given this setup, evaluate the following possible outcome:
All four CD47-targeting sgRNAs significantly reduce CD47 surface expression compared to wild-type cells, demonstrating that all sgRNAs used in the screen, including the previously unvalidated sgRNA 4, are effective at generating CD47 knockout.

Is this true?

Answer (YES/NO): NO